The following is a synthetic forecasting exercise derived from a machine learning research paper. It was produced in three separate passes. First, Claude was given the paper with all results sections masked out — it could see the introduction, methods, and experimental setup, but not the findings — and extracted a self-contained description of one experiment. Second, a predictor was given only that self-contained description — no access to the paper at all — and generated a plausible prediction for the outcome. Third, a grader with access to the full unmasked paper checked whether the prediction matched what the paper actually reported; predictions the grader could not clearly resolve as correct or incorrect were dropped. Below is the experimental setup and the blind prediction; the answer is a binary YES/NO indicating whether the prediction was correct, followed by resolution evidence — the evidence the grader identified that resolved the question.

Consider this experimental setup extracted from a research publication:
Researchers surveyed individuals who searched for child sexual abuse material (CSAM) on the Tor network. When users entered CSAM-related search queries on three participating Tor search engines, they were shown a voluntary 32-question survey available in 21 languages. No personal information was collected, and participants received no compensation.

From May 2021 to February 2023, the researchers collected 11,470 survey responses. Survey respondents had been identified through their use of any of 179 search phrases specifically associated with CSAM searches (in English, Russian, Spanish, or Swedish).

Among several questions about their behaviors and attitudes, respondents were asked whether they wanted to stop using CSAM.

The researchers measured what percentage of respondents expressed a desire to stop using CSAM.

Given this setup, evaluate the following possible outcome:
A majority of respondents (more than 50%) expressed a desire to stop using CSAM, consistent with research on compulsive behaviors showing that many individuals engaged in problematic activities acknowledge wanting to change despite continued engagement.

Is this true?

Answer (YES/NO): NO